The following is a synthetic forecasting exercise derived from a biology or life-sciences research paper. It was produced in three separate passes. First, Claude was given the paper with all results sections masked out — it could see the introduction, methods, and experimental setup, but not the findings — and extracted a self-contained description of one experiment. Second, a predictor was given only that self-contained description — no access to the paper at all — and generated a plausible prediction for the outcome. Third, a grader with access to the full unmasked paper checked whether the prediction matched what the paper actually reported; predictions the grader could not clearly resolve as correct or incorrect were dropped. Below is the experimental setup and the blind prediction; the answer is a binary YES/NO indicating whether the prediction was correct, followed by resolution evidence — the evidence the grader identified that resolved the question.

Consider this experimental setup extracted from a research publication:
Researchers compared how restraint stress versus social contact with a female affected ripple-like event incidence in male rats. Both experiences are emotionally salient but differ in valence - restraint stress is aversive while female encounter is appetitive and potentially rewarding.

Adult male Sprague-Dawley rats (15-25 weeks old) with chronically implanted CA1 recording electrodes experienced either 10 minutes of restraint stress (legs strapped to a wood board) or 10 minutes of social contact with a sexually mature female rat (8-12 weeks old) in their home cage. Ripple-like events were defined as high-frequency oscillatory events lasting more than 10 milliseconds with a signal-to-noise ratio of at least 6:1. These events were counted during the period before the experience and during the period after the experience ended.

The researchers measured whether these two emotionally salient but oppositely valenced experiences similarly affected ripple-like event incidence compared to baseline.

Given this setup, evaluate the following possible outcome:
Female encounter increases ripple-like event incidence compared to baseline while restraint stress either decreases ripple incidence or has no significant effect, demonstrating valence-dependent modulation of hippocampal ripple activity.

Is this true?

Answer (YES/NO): NO